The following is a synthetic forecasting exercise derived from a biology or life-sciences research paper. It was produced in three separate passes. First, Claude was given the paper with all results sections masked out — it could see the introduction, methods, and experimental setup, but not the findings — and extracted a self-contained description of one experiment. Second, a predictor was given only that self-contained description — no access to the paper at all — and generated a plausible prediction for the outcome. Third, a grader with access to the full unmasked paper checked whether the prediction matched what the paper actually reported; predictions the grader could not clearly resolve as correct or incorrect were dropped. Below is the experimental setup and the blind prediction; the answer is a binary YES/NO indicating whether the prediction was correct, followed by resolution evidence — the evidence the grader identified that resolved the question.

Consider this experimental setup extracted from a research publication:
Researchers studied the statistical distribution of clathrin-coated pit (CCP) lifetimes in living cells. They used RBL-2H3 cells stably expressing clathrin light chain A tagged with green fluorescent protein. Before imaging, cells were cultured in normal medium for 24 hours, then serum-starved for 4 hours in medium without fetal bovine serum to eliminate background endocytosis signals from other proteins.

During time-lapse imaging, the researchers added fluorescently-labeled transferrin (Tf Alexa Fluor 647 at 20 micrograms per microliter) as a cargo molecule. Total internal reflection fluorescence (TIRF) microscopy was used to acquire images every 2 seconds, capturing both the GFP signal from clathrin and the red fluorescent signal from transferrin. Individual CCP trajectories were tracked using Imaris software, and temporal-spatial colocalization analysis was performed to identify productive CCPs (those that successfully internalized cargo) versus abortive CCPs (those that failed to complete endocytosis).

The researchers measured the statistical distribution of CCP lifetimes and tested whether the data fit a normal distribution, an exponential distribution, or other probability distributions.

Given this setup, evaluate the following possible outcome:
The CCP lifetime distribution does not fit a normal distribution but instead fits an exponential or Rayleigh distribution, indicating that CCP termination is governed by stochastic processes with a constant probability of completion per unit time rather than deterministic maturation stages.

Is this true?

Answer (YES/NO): YES